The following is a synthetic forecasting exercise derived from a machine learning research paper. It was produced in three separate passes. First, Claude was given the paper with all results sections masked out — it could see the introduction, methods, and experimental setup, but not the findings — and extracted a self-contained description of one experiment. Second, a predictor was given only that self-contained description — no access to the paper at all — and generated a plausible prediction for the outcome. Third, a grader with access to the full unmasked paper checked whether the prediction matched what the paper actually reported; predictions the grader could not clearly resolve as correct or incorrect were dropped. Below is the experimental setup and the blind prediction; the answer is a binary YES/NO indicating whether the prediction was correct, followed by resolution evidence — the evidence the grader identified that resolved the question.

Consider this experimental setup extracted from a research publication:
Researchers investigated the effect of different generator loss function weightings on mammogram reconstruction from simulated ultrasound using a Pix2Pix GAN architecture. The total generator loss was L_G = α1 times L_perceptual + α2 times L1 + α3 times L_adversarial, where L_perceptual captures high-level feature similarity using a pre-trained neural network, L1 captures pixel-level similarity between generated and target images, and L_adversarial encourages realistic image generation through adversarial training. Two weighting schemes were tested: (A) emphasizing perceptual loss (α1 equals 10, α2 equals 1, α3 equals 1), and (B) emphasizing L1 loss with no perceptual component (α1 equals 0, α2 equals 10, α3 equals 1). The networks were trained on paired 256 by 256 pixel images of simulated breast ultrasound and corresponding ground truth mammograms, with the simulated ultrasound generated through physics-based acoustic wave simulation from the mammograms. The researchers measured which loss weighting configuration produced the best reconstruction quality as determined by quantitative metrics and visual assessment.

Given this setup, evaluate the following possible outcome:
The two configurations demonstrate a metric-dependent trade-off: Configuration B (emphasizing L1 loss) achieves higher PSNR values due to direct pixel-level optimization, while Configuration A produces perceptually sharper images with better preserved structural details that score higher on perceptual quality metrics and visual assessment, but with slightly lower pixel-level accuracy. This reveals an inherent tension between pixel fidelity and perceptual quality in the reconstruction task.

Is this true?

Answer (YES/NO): NO